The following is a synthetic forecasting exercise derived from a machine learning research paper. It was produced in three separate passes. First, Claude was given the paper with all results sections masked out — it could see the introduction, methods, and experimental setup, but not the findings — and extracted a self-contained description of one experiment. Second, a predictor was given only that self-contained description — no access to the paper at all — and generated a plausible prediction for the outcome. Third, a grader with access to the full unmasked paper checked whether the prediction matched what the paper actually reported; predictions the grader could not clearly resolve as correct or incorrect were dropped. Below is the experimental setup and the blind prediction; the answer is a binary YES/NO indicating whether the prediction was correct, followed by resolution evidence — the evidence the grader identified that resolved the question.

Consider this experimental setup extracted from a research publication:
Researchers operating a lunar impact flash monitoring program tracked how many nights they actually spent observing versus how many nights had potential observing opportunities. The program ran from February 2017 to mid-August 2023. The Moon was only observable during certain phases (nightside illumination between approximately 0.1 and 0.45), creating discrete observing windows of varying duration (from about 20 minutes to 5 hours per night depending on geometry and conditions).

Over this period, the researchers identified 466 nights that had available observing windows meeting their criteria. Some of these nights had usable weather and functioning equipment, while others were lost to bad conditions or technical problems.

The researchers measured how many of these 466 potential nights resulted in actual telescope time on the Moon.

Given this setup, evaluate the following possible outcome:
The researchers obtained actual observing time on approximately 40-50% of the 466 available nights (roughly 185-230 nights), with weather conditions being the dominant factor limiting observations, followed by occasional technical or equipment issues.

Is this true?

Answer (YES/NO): NO